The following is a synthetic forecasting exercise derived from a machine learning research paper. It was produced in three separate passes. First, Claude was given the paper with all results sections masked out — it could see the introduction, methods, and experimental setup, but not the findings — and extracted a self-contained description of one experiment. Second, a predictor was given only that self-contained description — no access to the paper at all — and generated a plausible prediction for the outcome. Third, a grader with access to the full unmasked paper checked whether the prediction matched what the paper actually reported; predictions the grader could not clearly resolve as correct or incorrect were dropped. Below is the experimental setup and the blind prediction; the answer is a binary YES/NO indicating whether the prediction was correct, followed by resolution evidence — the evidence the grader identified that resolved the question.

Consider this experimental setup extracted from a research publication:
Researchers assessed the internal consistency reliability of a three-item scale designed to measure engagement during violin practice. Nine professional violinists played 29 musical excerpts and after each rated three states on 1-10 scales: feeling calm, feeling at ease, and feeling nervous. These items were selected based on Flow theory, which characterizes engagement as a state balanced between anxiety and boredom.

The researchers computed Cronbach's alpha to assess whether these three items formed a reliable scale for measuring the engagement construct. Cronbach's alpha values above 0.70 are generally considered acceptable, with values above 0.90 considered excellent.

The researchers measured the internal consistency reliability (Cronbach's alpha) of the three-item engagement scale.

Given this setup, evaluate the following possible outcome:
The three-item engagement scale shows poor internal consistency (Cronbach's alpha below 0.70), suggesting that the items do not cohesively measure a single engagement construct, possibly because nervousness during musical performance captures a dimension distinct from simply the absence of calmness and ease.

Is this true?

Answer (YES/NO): NO